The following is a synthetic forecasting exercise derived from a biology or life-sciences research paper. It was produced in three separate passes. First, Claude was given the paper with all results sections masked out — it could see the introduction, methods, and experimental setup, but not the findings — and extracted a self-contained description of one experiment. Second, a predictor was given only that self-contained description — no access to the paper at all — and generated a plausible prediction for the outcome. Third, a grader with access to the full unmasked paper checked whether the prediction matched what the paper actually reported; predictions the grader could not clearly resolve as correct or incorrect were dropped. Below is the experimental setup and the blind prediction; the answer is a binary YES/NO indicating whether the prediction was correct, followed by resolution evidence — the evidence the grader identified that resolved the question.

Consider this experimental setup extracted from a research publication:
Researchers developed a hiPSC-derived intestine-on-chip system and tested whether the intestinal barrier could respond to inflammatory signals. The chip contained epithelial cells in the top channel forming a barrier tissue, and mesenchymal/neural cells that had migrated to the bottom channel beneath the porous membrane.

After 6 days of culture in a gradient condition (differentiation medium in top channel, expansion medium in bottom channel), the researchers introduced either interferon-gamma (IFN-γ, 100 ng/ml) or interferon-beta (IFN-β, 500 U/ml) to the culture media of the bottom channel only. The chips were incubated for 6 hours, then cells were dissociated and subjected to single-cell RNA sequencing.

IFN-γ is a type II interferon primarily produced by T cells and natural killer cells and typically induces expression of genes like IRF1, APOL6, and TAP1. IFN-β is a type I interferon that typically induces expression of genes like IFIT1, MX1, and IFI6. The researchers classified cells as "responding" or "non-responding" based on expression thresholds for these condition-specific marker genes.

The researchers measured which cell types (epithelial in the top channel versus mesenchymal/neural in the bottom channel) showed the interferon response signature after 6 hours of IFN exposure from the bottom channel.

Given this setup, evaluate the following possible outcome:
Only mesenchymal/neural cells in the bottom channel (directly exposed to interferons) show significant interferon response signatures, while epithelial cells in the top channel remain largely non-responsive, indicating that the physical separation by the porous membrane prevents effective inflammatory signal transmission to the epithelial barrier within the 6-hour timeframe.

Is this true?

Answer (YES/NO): NO